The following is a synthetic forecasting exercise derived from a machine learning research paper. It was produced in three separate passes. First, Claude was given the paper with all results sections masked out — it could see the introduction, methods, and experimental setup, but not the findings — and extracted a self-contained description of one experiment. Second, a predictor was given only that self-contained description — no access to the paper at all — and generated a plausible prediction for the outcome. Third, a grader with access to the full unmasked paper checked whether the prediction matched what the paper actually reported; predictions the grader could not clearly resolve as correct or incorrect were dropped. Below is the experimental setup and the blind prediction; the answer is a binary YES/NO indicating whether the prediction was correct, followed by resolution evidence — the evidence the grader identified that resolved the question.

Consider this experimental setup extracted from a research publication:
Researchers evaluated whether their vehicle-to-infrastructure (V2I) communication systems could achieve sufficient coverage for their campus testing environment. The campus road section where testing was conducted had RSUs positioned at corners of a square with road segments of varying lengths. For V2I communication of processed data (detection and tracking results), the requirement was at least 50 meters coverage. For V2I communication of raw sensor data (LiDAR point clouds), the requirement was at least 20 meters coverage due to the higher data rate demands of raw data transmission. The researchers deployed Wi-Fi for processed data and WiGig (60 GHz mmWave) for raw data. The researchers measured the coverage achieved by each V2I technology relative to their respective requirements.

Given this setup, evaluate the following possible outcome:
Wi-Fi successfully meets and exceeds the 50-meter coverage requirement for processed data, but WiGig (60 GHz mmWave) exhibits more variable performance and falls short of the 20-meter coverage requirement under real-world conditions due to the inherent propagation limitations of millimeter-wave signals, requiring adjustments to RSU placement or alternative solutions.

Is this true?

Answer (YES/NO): NO